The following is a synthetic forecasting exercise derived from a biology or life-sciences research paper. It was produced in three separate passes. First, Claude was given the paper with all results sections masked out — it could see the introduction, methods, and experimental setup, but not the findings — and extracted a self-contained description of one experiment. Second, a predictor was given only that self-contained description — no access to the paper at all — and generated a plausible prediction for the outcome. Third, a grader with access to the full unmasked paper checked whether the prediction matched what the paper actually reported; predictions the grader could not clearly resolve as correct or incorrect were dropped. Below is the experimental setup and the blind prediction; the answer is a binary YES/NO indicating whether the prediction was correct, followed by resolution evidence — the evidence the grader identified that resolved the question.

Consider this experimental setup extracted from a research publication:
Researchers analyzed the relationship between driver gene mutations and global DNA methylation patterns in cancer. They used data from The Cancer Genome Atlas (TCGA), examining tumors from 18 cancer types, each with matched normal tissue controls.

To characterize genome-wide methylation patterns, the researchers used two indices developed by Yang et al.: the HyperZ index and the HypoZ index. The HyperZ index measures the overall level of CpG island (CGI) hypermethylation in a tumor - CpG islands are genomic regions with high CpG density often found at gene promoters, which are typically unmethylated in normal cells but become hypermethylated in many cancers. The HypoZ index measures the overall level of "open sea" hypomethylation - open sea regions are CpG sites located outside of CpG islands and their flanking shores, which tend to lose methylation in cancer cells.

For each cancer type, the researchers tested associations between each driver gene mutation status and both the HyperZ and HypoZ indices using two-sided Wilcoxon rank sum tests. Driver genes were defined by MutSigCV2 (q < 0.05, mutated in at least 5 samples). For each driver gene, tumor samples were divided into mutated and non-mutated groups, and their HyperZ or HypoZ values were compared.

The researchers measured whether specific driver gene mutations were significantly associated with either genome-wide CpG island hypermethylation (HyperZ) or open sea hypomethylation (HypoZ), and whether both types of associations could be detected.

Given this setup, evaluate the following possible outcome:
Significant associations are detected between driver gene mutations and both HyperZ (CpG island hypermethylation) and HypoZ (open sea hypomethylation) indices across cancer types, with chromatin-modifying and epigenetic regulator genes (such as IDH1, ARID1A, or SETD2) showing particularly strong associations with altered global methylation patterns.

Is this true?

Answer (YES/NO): YES